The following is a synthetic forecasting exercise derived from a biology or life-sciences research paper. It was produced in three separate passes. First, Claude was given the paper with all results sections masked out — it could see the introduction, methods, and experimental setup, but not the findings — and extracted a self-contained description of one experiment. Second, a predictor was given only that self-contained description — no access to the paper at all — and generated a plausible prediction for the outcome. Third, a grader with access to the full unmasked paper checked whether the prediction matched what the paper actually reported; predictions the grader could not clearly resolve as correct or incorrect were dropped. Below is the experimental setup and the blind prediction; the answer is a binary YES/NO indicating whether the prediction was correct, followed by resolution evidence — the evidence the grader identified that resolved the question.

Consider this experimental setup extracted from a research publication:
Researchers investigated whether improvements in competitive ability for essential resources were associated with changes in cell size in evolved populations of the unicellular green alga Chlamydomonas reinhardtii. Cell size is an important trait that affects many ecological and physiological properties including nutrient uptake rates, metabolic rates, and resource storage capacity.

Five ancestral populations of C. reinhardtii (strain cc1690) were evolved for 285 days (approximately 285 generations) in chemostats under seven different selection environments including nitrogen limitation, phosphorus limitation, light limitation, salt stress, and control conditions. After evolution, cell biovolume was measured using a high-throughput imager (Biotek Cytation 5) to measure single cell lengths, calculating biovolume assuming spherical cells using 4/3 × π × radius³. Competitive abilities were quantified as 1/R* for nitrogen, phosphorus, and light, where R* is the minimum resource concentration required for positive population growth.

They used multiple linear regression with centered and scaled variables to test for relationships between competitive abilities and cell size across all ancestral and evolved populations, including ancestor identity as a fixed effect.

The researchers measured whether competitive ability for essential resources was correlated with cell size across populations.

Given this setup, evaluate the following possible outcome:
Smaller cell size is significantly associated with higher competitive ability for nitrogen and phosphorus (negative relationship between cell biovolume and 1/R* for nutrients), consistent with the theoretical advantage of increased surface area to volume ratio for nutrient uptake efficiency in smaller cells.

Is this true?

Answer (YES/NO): NO